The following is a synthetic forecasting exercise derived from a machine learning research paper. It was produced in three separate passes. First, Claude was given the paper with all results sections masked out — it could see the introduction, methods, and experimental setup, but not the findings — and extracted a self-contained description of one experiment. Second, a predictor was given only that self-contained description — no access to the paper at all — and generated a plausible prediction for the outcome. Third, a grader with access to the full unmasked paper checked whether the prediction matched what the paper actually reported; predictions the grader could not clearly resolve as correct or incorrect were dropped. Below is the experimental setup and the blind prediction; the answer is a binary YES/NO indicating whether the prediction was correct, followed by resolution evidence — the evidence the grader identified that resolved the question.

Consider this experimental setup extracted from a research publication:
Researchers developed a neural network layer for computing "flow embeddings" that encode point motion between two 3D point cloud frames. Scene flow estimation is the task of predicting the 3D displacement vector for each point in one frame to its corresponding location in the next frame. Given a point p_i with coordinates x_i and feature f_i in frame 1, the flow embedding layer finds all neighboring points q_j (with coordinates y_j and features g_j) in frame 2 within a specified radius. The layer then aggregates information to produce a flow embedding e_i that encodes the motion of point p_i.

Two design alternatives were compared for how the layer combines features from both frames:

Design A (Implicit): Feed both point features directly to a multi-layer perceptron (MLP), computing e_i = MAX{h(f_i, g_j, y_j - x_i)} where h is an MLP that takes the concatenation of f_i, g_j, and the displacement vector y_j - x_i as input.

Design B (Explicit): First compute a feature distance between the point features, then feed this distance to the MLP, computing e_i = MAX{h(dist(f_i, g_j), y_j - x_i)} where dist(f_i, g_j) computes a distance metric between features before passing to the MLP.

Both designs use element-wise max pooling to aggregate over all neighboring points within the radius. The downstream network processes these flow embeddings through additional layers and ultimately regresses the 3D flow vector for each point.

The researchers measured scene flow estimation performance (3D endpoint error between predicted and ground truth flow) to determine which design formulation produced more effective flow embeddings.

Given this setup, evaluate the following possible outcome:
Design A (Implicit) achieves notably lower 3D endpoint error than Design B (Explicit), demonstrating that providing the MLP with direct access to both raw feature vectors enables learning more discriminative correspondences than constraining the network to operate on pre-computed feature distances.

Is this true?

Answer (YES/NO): YES